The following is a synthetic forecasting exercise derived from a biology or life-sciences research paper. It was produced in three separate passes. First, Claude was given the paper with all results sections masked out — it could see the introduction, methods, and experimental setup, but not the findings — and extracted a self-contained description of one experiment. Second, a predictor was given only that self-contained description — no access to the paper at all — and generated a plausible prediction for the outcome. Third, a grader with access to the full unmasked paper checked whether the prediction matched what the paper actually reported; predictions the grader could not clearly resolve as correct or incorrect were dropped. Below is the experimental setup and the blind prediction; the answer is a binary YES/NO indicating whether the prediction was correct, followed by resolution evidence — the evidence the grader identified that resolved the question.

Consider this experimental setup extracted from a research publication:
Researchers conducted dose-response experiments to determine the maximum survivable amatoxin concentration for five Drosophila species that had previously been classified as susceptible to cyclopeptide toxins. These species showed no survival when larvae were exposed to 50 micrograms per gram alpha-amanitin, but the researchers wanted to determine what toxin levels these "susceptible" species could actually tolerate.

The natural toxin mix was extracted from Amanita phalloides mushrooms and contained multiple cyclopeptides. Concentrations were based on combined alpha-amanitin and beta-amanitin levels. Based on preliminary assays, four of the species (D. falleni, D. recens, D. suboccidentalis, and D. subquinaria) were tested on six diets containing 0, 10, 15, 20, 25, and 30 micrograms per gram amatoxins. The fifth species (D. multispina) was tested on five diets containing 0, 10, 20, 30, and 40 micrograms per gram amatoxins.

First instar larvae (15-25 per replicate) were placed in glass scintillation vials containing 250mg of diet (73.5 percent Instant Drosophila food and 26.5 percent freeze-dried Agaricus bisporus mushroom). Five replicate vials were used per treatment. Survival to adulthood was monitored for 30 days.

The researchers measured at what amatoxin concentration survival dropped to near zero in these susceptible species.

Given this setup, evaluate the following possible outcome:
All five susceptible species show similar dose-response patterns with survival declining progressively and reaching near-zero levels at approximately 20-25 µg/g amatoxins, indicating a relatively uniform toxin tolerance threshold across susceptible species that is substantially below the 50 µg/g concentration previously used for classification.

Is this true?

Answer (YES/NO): NO